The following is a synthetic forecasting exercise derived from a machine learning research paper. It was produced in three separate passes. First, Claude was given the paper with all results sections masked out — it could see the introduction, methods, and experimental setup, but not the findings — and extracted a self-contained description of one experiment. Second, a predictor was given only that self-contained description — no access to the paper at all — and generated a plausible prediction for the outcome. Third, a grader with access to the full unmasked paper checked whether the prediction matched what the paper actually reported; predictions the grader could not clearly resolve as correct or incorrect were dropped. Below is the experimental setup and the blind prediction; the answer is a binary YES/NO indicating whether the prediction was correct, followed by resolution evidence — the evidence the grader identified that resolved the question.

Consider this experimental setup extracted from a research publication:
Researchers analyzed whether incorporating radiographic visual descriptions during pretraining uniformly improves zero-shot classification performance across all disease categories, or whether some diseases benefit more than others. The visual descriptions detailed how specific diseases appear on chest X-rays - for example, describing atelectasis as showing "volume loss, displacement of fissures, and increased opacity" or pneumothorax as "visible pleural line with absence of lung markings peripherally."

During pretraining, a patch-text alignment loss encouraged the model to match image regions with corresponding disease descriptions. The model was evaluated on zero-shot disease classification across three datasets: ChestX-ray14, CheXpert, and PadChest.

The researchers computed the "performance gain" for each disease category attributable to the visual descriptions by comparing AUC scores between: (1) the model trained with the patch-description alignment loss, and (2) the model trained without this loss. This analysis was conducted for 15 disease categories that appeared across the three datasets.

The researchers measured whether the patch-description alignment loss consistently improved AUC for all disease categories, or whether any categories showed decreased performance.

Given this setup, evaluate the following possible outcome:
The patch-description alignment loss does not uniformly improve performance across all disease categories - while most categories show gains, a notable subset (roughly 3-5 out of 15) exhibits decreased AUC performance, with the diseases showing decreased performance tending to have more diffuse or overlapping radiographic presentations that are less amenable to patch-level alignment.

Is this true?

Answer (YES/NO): NO